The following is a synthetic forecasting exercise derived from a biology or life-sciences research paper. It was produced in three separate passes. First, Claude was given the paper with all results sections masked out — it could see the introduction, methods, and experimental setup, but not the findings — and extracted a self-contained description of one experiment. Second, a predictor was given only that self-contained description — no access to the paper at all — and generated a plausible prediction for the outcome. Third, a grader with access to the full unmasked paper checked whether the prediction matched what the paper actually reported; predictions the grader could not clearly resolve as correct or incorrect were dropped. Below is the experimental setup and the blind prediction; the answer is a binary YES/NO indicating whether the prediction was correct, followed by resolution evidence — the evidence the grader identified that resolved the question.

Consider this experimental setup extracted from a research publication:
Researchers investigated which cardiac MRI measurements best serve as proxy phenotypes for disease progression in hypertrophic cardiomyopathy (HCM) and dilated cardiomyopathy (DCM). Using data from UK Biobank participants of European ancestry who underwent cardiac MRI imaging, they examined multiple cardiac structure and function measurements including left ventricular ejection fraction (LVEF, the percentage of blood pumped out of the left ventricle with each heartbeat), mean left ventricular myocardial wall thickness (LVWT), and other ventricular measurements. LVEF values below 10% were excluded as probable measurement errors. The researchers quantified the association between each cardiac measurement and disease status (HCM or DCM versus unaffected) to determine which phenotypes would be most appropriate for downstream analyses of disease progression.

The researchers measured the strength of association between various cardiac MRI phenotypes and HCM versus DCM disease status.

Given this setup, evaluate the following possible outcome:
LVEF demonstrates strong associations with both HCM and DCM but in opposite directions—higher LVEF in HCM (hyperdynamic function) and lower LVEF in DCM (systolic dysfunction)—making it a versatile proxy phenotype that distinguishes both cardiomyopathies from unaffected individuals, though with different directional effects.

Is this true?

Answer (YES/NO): NO